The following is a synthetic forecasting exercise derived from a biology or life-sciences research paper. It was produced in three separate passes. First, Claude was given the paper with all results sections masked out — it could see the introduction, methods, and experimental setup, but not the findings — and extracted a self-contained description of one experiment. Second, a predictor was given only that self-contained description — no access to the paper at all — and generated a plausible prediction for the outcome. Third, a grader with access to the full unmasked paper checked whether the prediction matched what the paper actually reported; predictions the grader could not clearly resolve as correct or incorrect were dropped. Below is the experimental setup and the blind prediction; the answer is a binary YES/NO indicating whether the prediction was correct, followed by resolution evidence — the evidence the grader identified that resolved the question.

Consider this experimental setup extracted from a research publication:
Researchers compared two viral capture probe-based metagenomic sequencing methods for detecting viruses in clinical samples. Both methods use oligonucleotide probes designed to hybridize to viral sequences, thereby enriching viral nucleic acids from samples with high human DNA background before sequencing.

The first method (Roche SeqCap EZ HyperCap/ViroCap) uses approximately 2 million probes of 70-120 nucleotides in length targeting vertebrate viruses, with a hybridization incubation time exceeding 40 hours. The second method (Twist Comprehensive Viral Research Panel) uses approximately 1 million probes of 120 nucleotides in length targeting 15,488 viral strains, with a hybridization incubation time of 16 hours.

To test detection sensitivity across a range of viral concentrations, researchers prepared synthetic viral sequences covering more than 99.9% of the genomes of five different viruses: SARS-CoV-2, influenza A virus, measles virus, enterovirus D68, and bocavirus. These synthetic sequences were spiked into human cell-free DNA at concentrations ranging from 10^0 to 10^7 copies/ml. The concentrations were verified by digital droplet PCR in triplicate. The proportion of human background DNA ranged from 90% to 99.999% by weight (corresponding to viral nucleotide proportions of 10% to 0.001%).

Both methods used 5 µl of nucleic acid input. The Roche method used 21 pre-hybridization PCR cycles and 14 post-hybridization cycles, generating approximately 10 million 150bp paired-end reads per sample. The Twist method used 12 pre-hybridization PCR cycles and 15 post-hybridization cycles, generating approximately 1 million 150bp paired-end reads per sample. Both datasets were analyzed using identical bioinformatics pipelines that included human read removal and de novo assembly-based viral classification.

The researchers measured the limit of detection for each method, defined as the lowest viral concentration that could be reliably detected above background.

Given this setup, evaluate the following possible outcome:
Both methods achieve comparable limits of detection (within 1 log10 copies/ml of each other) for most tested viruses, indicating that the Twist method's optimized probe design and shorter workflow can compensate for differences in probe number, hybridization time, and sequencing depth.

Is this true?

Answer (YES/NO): YES